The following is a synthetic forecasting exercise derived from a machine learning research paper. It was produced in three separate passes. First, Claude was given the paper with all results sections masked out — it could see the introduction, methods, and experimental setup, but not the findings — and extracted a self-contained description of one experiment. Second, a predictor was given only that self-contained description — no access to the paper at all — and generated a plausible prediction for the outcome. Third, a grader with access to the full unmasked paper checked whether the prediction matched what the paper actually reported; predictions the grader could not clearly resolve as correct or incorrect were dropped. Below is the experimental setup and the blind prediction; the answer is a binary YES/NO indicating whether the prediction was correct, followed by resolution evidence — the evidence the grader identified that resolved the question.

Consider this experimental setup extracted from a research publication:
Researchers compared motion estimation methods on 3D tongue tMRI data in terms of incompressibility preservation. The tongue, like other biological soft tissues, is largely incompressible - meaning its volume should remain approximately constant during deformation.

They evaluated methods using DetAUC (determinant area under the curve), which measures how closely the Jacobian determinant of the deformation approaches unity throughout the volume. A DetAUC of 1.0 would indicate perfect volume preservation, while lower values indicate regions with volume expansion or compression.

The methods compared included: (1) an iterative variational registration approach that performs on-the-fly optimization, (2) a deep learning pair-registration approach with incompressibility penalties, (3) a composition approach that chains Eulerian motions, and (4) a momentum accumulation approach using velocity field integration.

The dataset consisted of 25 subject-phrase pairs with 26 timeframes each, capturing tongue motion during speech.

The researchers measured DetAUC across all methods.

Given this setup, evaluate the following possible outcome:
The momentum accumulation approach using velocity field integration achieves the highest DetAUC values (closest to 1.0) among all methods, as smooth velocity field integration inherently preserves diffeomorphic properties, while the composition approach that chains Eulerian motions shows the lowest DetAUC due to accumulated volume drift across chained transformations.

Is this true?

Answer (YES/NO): NO